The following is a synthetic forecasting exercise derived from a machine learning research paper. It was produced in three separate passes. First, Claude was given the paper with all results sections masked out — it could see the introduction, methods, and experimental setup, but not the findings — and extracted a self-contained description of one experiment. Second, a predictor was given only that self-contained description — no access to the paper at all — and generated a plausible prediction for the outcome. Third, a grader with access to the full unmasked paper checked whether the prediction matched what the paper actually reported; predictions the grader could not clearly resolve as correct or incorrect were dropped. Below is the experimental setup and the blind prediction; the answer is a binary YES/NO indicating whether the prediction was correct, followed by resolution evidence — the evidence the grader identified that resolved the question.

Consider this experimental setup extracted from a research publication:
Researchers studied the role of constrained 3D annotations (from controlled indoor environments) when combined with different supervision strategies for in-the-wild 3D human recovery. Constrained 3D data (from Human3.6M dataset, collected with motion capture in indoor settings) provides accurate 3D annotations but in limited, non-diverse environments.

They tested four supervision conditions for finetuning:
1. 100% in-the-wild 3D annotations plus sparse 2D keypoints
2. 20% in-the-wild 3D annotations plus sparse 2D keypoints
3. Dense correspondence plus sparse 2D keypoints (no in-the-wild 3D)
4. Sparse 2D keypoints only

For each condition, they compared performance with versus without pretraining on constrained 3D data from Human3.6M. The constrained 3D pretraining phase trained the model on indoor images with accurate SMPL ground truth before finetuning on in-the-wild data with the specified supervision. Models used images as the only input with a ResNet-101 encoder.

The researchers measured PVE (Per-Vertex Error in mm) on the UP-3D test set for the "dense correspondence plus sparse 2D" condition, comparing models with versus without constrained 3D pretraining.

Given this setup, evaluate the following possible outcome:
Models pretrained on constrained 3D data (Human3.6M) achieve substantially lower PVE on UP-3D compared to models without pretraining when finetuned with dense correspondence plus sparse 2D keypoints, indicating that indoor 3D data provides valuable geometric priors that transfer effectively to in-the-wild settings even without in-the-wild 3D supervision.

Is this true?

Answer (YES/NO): YES